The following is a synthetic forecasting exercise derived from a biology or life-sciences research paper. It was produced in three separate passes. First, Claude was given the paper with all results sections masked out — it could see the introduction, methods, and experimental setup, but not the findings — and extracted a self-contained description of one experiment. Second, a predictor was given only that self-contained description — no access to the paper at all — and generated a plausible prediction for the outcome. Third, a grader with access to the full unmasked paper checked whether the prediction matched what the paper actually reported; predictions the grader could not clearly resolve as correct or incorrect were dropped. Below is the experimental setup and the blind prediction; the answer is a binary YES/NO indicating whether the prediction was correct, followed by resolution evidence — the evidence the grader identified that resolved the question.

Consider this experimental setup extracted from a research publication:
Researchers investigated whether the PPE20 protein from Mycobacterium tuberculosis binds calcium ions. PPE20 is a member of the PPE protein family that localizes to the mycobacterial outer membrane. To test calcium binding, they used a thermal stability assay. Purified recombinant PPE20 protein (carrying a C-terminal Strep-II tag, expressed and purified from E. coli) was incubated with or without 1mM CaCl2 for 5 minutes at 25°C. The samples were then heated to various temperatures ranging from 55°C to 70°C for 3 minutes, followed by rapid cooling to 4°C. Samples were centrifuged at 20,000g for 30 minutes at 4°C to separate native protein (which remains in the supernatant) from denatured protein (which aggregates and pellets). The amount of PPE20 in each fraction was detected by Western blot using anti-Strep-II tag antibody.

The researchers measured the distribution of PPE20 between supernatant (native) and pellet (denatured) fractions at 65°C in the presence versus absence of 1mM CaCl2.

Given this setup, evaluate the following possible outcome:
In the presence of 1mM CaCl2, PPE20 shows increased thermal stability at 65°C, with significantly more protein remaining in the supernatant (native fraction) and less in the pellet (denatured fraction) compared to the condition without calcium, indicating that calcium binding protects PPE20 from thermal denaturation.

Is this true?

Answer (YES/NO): NO